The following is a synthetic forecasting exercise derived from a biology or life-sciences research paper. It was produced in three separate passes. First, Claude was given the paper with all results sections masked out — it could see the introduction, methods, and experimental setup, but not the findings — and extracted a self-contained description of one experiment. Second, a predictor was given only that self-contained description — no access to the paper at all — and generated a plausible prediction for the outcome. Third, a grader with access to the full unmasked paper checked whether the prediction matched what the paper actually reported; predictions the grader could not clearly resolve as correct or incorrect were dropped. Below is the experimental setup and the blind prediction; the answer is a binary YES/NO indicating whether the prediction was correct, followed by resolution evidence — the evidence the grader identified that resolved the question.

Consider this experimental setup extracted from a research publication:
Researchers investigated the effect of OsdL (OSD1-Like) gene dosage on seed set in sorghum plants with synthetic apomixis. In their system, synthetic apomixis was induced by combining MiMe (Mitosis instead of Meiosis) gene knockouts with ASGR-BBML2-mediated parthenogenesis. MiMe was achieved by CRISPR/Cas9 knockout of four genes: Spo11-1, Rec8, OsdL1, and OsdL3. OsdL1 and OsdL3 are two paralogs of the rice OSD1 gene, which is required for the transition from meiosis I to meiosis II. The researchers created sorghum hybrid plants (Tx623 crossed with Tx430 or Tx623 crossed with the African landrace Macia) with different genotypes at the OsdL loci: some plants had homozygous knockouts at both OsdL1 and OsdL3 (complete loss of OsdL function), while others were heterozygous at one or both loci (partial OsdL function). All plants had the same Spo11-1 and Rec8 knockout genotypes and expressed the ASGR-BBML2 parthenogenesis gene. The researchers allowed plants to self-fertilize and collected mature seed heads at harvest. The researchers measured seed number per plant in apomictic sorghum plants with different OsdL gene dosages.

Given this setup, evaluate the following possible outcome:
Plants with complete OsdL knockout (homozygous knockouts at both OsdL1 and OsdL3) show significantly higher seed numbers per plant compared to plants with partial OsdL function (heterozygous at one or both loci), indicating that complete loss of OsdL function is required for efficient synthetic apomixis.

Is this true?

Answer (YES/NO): NO